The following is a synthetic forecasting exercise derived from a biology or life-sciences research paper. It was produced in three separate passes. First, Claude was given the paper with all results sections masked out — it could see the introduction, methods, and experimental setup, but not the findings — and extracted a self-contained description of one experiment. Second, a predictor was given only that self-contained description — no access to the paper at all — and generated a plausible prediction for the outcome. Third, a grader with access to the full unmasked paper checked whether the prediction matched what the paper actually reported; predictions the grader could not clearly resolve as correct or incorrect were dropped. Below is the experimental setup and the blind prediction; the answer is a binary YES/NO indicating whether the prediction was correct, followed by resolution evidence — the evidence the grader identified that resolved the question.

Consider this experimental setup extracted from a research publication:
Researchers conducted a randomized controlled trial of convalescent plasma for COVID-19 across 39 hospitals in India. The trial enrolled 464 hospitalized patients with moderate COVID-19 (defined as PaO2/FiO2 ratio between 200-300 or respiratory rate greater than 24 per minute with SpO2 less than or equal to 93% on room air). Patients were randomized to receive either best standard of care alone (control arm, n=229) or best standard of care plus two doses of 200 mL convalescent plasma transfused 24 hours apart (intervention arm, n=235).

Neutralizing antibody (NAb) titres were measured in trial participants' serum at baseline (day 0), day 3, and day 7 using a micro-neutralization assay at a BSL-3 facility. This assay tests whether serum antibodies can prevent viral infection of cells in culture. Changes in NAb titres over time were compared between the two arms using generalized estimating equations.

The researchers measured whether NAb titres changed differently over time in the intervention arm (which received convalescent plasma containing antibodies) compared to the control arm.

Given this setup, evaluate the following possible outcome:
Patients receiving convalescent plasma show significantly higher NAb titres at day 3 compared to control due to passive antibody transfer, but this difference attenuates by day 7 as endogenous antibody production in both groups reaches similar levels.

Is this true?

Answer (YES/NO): NO